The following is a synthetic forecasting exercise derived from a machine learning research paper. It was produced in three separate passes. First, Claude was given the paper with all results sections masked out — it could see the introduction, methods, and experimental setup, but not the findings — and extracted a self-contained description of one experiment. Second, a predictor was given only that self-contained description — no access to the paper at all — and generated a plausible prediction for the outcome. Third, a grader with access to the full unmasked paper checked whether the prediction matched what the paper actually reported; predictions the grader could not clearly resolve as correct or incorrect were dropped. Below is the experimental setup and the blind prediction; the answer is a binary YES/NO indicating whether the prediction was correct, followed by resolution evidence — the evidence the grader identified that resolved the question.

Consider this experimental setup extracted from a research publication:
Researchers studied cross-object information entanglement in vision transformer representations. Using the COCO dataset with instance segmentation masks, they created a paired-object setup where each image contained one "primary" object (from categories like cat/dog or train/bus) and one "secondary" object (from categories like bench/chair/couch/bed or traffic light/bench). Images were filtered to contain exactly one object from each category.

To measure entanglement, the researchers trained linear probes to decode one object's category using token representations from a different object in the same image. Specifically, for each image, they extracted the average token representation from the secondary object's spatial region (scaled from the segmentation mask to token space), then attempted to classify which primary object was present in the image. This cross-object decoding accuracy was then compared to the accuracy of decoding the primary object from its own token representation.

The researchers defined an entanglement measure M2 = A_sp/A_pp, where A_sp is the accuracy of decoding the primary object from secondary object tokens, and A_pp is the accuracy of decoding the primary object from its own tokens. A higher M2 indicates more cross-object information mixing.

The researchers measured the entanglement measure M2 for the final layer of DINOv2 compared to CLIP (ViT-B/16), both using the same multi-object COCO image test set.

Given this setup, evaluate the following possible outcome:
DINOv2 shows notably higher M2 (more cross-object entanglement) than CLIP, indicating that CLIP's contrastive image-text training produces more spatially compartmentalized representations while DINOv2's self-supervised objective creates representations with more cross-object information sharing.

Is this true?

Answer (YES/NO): NO